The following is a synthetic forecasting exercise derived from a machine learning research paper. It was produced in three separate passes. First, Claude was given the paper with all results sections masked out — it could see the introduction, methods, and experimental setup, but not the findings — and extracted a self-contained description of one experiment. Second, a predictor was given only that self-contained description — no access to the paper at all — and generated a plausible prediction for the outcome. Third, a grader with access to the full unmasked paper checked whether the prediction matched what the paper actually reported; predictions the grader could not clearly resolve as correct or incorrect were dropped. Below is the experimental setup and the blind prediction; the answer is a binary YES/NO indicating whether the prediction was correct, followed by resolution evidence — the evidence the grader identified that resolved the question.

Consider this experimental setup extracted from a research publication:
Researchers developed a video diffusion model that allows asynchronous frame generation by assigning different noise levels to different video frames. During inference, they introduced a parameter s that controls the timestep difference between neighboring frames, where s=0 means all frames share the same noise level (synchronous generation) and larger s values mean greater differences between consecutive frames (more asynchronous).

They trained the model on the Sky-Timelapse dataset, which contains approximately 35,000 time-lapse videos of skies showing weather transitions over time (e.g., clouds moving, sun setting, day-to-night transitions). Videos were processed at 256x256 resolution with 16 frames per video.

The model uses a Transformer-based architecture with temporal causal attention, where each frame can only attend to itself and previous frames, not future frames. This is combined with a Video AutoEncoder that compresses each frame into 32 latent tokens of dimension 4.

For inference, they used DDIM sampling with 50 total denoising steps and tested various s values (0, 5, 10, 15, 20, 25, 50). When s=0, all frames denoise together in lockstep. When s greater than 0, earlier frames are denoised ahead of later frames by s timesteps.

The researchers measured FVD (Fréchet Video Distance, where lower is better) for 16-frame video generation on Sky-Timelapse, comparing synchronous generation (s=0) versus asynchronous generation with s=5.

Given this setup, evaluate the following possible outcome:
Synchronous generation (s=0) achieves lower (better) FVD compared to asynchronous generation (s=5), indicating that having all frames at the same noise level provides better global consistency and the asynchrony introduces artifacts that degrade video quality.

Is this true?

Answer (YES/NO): YES